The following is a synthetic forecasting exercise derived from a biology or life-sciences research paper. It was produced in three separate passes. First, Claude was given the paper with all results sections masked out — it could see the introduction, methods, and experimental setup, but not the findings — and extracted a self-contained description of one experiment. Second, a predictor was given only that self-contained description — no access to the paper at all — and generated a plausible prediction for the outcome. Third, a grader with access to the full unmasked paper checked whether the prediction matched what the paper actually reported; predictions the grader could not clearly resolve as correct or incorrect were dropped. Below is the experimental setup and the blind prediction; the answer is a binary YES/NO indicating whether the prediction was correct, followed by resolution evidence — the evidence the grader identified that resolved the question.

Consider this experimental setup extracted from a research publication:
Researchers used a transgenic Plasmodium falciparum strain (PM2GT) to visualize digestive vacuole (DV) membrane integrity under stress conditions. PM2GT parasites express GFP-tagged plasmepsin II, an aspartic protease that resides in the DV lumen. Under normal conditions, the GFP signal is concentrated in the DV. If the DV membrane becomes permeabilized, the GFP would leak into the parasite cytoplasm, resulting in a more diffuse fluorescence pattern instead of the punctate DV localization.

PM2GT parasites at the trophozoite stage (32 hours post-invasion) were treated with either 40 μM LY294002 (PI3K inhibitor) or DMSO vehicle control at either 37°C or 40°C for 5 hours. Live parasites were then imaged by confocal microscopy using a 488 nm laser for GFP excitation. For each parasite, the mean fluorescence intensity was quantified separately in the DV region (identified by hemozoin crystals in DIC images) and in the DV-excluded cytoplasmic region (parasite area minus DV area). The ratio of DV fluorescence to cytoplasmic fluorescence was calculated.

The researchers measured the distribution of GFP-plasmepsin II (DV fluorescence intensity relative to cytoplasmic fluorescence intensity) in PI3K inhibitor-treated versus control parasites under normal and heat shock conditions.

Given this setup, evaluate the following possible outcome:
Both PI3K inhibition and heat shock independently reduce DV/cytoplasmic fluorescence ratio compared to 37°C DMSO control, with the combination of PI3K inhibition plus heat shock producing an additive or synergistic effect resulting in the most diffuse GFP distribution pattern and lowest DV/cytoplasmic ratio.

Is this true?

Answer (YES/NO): NO